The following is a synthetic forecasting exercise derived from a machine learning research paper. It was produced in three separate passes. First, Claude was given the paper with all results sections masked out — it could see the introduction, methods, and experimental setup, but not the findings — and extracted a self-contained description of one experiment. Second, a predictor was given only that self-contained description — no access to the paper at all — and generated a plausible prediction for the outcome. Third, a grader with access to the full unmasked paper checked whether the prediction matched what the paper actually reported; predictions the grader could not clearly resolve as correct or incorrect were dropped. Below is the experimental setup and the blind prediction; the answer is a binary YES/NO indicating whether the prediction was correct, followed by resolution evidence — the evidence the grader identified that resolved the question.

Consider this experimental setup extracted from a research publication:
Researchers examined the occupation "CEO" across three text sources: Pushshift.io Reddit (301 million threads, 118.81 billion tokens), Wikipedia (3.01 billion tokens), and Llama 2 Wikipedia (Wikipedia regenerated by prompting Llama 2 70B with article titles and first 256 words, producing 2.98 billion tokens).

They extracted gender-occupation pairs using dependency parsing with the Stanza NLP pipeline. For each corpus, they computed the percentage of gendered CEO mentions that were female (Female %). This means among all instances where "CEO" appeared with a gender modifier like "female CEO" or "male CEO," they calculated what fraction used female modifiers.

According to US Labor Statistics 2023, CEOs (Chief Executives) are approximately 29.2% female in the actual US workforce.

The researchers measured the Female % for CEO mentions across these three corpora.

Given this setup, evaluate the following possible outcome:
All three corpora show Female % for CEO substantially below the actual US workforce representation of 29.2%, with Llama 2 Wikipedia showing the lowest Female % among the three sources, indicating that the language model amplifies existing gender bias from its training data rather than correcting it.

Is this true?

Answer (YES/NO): NO